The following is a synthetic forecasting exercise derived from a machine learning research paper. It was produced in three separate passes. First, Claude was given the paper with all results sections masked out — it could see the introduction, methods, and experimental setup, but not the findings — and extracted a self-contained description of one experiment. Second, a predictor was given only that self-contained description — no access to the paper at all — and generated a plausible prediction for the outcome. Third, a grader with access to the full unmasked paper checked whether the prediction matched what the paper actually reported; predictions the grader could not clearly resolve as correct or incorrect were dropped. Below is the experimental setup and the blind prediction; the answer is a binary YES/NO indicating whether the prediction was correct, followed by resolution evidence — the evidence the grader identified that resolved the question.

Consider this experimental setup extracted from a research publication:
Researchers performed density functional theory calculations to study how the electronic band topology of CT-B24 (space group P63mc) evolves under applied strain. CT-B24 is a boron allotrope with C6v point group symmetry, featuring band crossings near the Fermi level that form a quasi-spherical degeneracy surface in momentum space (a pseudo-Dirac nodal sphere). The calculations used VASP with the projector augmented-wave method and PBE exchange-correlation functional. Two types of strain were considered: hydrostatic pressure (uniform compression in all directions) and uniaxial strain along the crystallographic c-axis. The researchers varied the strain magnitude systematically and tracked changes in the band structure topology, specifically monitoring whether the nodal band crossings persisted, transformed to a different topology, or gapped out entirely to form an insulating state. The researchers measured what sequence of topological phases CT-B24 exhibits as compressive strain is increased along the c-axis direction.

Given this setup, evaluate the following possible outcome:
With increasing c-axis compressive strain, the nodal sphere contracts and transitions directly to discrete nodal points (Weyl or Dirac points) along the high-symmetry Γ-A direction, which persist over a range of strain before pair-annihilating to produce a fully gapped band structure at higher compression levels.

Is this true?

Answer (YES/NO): NO